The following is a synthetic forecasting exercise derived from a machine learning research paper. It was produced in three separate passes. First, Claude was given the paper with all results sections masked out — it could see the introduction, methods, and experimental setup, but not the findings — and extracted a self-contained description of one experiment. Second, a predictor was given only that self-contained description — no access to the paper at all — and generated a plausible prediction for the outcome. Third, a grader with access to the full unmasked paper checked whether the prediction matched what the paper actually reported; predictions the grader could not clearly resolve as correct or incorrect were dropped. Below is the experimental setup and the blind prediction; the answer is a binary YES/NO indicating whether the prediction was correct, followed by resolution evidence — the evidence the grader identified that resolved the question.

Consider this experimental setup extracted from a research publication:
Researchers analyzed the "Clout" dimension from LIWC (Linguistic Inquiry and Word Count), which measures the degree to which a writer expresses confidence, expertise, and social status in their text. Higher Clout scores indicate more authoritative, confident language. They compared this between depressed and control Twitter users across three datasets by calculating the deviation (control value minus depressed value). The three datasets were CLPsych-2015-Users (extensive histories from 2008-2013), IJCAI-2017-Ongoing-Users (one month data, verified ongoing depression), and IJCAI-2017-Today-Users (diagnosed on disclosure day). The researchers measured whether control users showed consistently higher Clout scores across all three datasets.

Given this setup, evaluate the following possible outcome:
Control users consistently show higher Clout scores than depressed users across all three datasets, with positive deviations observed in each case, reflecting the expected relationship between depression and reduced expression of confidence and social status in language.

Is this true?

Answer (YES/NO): YES